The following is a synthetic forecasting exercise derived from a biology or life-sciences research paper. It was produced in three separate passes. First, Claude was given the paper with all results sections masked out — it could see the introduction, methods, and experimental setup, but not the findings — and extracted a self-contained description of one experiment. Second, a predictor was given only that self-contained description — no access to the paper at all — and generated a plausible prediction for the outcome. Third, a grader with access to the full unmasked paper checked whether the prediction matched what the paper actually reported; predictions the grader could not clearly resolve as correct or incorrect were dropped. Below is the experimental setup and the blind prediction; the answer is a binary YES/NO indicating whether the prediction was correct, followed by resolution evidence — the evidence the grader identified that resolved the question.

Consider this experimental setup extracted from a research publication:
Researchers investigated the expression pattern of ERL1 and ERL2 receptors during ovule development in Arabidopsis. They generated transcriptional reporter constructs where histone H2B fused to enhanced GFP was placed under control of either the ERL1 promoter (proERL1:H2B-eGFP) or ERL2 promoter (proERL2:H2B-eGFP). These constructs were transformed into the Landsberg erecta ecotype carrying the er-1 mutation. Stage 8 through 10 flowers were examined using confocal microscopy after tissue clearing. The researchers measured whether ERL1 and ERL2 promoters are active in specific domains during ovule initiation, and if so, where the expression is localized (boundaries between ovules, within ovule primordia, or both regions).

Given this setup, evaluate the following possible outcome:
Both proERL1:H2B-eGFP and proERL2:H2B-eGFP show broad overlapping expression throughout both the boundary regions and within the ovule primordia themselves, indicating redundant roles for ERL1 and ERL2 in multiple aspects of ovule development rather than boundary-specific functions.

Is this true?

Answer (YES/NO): NO